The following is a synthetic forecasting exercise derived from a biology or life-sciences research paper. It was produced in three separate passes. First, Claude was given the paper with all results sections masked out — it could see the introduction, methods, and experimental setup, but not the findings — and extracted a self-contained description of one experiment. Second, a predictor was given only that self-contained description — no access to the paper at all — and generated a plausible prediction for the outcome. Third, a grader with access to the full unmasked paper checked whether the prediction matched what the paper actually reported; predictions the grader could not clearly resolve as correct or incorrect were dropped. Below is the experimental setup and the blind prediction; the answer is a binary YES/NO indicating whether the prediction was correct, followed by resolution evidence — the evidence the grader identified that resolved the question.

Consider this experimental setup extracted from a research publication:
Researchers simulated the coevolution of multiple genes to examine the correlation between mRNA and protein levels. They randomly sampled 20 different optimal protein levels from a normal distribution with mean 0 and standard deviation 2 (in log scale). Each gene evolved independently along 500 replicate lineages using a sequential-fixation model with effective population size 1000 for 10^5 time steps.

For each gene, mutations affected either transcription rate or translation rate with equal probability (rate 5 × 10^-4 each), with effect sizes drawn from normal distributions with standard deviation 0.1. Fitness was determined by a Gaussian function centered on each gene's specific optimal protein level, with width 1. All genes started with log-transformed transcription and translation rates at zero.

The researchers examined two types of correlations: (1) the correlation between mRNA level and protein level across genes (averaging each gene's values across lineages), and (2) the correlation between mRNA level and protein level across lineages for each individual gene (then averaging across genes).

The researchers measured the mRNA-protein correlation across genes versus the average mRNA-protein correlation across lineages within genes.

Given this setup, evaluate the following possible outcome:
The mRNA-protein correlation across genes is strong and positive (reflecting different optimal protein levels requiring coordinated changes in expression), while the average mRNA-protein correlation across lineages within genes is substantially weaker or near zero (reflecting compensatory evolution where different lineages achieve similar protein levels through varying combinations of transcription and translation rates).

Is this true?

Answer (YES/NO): YES